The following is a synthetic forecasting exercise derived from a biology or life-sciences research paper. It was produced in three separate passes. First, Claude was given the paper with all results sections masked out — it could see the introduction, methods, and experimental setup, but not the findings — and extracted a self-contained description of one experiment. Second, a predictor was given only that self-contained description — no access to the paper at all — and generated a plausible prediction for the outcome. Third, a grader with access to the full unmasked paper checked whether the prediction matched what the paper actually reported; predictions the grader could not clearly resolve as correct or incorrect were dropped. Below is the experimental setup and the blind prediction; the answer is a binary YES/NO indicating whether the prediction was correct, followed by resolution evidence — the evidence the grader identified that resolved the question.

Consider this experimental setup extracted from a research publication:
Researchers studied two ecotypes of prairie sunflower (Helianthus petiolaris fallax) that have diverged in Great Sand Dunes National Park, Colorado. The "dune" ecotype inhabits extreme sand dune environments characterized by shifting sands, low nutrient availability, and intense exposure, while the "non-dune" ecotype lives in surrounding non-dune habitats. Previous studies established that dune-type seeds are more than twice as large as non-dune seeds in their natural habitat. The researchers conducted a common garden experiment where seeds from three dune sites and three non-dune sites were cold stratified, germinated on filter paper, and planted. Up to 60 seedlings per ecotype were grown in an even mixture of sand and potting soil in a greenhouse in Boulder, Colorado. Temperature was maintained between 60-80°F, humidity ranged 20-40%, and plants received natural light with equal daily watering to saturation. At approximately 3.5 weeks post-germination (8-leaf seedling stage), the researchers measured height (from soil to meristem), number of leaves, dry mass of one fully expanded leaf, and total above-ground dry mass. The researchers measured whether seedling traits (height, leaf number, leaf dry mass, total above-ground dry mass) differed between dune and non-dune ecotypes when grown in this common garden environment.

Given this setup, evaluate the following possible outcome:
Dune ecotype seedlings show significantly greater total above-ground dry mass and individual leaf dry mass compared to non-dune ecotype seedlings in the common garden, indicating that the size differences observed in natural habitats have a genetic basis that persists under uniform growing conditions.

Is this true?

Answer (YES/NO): YES